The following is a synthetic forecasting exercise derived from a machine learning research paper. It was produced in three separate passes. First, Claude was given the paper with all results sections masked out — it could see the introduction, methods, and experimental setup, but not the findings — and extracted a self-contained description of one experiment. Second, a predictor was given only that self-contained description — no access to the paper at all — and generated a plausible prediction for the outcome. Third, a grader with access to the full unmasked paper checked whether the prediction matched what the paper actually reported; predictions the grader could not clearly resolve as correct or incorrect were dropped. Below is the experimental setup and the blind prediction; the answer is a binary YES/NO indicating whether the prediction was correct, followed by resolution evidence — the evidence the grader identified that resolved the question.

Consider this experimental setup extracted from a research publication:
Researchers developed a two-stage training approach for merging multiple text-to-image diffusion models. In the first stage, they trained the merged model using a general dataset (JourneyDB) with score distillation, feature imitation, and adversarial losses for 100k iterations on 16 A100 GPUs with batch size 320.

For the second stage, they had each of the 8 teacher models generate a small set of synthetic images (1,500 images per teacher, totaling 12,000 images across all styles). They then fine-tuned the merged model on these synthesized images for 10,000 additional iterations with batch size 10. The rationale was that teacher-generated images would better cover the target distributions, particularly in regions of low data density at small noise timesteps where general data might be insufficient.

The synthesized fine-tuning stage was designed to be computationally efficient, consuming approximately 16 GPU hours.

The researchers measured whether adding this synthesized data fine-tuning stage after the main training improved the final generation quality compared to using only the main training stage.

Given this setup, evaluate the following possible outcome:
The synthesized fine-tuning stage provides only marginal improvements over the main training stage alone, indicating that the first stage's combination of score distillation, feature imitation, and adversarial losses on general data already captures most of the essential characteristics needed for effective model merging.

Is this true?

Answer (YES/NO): NO